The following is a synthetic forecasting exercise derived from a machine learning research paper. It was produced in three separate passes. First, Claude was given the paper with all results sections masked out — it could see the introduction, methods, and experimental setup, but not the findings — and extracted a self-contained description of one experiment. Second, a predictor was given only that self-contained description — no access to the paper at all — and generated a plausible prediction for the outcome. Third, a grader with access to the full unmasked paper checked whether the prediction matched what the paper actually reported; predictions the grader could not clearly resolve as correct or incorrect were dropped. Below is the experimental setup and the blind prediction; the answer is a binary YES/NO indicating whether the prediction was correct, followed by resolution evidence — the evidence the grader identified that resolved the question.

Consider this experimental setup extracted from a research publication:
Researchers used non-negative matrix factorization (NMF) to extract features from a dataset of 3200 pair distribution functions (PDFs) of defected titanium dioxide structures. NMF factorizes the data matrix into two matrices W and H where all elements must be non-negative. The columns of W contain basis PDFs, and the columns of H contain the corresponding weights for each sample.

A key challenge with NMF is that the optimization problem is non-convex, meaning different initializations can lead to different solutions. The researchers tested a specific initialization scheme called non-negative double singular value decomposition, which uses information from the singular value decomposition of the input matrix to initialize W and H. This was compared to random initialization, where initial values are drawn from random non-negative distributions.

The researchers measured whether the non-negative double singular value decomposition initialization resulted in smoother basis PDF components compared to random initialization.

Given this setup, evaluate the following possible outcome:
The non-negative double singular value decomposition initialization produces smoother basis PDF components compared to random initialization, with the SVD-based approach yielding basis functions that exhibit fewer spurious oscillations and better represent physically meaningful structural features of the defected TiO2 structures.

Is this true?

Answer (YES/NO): YES